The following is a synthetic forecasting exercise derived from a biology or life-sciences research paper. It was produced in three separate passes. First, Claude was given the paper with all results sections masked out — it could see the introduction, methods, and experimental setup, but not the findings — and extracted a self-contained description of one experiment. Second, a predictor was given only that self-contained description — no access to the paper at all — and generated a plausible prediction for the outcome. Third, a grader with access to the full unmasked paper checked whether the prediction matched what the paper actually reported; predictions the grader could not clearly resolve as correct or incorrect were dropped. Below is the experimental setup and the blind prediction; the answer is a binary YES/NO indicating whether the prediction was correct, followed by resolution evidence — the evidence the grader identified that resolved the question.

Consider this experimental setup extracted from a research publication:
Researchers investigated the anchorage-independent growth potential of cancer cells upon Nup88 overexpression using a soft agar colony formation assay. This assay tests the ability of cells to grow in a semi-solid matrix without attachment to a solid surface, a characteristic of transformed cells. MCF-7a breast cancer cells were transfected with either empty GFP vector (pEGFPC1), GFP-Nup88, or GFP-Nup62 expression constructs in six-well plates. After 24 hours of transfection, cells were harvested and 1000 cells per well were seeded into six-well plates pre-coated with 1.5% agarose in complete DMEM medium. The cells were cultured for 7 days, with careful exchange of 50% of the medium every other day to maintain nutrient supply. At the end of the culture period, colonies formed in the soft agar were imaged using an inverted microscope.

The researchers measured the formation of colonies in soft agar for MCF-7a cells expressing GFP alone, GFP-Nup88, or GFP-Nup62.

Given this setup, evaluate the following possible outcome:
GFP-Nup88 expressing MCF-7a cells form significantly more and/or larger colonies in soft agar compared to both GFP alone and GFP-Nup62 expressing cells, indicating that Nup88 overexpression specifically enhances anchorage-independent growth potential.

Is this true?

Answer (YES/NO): YES